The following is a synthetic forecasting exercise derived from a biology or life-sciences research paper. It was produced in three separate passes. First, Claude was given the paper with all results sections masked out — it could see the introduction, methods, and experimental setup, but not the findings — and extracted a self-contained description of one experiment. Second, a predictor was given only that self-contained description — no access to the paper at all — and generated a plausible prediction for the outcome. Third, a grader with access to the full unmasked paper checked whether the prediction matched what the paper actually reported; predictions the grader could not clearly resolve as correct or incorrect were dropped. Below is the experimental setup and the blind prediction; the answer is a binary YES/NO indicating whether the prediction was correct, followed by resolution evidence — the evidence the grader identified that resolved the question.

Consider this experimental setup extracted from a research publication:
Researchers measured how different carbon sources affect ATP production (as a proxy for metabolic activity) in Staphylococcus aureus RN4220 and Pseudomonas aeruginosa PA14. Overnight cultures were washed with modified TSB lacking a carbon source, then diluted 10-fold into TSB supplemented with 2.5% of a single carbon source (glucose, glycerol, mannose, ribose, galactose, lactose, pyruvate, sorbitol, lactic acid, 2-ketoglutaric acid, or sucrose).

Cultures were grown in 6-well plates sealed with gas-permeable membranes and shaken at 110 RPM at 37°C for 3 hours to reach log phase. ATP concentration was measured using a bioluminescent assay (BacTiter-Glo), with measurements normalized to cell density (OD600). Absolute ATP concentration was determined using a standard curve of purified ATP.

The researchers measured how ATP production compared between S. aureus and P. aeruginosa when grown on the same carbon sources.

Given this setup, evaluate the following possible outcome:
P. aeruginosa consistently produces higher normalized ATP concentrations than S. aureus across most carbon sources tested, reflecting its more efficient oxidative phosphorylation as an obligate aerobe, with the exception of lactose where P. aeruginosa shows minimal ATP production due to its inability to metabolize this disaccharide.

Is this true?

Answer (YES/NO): NO